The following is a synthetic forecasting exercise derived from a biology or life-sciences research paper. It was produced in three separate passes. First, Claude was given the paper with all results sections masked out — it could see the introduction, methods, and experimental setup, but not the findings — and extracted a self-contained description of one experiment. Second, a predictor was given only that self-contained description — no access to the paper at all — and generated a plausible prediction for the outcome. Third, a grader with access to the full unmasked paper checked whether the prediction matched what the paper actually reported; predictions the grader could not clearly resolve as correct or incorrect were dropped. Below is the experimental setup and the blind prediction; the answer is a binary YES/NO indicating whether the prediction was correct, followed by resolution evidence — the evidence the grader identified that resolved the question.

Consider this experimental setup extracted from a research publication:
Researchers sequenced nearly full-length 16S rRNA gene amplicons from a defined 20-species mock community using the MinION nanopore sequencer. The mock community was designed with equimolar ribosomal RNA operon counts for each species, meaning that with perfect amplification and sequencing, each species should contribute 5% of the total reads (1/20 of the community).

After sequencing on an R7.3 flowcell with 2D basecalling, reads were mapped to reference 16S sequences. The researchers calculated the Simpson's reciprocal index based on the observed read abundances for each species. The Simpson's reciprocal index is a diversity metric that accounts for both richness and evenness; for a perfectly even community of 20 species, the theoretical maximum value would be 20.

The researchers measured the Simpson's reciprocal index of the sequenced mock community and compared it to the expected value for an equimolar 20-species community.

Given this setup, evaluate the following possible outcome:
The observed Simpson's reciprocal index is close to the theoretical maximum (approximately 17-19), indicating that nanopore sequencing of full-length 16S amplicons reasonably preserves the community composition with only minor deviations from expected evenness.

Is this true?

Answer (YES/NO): YES